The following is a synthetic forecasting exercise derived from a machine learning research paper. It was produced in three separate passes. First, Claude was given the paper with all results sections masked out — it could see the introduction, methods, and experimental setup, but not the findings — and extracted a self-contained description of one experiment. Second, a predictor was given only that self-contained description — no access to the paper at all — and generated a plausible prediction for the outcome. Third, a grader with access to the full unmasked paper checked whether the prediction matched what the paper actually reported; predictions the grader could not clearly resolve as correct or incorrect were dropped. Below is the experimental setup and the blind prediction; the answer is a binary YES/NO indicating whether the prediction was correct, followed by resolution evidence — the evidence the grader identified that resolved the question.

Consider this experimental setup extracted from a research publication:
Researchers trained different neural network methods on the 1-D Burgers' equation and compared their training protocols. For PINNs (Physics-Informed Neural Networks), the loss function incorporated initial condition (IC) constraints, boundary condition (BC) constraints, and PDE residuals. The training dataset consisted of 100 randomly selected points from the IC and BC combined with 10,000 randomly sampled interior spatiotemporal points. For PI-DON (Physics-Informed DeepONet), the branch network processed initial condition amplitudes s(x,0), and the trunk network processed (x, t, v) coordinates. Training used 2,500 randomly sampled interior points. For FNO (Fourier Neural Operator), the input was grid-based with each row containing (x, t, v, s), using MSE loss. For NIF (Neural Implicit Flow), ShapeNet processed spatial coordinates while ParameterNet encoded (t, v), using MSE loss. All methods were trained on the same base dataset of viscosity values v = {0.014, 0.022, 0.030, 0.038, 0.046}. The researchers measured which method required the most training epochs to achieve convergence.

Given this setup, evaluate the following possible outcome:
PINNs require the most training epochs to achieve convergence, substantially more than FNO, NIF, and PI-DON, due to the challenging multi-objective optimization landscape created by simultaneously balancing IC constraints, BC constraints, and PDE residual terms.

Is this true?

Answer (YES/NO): NO